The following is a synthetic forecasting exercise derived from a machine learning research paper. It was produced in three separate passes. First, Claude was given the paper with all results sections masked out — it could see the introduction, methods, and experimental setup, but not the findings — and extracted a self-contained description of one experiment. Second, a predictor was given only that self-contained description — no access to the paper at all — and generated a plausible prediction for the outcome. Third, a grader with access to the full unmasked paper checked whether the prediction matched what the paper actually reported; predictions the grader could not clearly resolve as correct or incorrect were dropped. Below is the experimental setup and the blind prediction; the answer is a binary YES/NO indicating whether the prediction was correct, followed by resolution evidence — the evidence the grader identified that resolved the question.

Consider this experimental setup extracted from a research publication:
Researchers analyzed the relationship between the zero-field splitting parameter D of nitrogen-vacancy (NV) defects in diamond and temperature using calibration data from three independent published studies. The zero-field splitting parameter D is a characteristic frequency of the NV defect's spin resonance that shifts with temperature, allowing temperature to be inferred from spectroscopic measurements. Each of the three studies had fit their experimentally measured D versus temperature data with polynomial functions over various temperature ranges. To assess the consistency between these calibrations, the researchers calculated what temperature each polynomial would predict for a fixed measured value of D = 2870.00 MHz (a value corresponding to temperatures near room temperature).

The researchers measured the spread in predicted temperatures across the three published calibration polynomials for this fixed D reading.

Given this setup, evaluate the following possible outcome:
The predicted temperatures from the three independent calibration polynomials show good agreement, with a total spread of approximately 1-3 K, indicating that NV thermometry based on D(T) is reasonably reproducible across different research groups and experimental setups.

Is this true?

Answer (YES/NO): NO